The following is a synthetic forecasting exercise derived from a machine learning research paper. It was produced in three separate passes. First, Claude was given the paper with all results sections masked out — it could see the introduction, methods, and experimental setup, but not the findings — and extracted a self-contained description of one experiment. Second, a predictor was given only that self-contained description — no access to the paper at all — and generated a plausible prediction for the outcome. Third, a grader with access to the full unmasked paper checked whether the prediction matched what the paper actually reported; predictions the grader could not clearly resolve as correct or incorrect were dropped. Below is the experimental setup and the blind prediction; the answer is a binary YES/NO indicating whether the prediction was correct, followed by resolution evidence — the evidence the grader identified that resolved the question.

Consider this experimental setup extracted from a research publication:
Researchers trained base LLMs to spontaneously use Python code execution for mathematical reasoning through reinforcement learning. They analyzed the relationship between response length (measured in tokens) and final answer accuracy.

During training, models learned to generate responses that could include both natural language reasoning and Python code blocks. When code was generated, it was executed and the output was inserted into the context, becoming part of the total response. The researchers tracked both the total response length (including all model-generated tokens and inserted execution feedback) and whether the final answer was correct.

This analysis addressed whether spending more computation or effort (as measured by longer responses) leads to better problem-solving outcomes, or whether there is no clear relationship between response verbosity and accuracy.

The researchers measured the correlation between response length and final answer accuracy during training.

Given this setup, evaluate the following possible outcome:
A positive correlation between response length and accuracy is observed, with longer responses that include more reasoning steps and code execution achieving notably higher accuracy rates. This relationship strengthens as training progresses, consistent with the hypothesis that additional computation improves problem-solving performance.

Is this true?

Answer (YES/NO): NO